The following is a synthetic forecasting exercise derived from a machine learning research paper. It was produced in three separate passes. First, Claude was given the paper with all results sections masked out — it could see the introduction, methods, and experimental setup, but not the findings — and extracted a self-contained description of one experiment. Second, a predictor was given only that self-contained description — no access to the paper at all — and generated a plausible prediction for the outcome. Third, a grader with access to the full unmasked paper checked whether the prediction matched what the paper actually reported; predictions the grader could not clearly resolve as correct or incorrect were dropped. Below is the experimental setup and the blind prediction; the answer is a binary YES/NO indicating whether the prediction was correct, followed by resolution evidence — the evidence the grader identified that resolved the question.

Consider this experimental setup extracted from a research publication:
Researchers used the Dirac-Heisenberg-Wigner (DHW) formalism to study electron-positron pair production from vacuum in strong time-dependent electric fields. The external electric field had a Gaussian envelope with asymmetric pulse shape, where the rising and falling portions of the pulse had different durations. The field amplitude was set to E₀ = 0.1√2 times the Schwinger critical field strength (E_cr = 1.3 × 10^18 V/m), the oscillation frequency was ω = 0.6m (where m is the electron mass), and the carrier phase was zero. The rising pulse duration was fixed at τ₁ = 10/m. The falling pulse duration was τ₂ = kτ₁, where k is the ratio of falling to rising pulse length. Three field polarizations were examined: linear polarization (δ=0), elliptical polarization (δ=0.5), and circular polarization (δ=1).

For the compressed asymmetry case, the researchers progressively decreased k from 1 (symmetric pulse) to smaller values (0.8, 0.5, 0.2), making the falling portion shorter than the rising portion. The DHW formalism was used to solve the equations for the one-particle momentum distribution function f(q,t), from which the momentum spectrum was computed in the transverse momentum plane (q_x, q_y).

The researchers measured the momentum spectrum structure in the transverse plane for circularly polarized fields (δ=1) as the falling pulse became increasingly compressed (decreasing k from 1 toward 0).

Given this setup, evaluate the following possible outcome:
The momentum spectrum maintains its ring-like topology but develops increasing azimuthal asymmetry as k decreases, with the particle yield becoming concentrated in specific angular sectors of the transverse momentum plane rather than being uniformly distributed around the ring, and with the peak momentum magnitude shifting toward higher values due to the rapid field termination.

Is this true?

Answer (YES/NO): NO